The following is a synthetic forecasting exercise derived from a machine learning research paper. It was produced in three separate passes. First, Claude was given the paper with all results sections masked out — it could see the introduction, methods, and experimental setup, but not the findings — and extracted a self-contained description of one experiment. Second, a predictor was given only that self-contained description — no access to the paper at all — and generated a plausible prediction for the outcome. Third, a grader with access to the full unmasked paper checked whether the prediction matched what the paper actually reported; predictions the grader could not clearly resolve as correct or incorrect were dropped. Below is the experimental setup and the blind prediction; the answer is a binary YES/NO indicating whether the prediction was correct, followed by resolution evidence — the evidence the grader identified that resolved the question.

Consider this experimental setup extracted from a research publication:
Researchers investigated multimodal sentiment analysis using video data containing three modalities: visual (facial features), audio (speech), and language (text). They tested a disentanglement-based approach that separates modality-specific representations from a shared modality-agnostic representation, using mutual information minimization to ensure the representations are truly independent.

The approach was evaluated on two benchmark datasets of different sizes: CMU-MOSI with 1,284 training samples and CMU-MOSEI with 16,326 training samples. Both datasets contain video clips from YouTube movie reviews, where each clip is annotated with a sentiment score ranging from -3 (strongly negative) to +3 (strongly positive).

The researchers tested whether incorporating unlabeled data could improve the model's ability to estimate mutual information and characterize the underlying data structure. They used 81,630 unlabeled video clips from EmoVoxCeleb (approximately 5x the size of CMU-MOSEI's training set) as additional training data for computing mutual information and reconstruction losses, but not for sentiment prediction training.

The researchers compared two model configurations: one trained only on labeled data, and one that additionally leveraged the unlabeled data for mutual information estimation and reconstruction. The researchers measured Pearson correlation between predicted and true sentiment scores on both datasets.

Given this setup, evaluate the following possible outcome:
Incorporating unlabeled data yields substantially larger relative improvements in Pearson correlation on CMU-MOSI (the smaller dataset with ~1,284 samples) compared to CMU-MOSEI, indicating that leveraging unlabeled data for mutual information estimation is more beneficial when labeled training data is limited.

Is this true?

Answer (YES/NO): NO